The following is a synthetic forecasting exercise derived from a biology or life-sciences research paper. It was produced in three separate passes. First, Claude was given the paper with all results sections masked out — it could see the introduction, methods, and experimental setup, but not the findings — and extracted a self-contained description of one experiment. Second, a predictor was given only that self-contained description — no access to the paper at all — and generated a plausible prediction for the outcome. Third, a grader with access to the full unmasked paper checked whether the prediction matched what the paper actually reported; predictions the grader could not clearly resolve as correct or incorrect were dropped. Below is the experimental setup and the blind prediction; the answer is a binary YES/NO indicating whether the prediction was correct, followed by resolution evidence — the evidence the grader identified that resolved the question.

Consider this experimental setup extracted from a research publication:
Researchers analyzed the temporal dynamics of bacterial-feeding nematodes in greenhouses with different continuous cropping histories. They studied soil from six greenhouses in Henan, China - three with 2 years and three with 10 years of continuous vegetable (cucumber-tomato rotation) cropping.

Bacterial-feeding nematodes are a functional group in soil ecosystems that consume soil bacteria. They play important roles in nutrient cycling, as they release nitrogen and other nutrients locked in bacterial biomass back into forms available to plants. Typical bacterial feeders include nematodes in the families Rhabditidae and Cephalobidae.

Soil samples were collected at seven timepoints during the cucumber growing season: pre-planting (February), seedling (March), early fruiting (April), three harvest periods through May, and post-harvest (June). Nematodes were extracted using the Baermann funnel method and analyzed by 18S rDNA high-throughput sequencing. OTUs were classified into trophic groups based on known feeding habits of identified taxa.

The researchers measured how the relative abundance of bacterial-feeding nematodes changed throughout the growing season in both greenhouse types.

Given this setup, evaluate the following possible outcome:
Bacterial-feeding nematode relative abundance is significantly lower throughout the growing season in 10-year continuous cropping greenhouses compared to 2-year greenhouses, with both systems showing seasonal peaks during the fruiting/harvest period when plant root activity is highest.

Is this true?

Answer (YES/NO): NO